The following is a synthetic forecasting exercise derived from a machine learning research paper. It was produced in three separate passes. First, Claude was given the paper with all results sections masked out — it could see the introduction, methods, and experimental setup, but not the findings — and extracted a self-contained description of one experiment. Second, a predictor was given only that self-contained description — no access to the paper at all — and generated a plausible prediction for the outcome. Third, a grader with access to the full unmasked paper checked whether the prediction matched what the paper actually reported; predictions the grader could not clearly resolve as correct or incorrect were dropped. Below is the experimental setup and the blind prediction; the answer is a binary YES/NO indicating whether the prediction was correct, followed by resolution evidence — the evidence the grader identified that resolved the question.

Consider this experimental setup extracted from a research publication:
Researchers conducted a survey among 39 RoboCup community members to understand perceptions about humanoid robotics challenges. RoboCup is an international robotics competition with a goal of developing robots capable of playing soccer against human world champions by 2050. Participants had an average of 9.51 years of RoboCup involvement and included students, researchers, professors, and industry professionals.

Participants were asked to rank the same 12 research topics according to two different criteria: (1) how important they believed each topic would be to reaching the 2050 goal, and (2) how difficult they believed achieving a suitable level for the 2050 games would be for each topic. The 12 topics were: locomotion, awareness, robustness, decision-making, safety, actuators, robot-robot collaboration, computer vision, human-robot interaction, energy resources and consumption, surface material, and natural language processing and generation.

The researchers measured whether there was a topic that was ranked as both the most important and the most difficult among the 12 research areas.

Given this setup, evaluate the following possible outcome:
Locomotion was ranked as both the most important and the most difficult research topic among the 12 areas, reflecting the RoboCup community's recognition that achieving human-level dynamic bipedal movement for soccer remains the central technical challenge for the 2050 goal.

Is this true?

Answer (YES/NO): YES